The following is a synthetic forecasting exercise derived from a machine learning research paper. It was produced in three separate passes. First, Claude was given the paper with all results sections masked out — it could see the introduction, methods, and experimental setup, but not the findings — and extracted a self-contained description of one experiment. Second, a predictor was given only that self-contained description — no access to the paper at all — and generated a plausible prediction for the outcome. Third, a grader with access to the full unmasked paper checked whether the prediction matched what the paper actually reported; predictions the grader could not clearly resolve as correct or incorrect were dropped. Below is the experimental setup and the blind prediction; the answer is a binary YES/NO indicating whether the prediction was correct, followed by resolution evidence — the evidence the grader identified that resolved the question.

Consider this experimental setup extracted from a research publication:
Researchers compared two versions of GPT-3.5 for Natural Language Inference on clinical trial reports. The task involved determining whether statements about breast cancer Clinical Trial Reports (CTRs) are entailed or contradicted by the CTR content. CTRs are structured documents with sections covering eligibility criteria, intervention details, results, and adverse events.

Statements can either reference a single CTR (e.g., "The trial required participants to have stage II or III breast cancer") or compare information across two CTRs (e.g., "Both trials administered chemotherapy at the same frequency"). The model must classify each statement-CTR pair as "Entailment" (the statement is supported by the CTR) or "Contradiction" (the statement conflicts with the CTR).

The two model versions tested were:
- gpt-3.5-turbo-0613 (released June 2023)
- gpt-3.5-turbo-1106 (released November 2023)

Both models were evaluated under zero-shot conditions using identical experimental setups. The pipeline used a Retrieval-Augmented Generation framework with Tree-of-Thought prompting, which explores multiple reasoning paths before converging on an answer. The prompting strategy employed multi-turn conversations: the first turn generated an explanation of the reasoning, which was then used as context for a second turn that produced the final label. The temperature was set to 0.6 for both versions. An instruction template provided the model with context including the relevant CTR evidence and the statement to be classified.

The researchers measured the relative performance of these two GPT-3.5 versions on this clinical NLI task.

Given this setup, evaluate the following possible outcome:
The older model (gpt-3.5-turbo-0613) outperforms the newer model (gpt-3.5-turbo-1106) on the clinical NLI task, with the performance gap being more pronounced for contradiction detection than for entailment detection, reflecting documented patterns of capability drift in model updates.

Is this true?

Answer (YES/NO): NO